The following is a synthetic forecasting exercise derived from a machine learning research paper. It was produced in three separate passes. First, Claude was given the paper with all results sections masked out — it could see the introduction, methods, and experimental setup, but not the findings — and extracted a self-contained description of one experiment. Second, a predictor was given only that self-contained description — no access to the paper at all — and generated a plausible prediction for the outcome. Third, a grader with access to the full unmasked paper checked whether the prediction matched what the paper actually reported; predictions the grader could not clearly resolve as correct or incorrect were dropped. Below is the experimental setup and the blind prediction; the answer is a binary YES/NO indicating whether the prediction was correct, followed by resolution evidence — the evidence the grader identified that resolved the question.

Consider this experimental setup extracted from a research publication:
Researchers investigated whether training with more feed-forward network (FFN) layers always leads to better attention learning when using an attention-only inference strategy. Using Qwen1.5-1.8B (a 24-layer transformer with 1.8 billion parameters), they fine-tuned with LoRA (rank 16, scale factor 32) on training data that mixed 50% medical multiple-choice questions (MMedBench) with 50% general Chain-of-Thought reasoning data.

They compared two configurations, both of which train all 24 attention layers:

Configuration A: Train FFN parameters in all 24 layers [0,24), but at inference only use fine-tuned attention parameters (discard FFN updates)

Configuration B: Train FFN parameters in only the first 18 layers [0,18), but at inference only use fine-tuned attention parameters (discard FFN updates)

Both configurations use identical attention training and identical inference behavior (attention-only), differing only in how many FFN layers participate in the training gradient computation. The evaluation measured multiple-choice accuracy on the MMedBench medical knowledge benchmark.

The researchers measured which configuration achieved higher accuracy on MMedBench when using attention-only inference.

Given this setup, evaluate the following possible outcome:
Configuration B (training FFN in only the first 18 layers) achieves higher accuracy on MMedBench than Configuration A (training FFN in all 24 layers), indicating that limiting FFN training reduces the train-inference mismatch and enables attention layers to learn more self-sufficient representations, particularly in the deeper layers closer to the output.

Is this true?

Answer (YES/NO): YES